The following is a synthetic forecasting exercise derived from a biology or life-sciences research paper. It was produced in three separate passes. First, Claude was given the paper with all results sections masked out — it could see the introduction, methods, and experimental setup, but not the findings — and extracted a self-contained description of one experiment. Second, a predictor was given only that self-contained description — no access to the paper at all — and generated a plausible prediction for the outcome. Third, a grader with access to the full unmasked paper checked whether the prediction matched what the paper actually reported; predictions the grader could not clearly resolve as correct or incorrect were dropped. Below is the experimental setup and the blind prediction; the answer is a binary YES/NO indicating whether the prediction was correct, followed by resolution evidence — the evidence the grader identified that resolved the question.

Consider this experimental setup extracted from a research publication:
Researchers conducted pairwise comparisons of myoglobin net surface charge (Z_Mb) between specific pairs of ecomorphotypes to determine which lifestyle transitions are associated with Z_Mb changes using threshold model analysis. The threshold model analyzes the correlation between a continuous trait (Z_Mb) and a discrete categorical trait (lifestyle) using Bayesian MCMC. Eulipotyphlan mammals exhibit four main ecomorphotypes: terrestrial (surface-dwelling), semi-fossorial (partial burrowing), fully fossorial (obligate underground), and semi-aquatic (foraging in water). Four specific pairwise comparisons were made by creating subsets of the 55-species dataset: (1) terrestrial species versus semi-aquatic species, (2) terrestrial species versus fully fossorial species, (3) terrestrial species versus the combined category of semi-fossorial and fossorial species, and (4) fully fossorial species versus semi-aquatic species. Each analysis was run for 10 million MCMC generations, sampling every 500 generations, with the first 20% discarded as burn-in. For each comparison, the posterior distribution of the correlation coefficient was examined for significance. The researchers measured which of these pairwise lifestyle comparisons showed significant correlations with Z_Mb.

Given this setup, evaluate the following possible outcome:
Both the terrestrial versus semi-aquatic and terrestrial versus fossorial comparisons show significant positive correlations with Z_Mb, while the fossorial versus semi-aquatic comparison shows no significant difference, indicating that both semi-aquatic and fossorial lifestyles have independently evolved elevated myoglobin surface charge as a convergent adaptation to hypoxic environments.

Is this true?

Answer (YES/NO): NO